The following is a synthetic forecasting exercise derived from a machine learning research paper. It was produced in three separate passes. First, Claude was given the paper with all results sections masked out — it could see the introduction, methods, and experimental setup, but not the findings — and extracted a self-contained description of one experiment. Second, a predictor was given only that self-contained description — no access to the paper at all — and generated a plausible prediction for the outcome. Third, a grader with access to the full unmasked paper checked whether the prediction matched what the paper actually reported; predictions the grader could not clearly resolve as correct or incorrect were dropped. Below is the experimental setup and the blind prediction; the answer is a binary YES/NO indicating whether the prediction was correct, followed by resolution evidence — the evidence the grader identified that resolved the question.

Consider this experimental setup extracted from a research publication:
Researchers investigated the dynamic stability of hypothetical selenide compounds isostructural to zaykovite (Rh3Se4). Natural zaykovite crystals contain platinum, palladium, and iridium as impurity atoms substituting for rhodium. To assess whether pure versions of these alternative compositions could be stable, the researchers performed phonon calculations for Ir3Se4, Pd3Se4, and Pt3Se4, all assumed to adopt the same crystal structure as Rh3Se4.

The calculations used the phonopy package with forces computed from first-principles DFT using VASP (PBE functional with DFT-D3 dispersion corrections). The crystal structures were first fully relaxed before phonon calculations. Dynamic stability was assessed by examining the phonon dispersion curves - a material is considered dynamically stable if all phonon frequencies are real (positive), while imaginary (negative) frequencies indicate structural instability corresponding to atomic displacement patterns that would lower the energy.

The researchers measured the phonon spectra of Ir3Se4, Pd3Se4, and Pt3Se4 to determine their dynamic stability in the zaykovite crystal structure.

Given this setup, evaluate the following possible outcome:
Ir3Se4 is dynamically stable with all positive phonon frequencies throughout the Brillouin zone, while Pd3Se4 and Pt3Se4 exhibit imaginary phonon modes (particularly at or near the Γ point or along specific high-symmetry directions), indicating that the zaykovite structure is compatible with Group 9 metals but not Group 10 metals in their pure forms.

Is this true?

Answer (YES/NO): NO